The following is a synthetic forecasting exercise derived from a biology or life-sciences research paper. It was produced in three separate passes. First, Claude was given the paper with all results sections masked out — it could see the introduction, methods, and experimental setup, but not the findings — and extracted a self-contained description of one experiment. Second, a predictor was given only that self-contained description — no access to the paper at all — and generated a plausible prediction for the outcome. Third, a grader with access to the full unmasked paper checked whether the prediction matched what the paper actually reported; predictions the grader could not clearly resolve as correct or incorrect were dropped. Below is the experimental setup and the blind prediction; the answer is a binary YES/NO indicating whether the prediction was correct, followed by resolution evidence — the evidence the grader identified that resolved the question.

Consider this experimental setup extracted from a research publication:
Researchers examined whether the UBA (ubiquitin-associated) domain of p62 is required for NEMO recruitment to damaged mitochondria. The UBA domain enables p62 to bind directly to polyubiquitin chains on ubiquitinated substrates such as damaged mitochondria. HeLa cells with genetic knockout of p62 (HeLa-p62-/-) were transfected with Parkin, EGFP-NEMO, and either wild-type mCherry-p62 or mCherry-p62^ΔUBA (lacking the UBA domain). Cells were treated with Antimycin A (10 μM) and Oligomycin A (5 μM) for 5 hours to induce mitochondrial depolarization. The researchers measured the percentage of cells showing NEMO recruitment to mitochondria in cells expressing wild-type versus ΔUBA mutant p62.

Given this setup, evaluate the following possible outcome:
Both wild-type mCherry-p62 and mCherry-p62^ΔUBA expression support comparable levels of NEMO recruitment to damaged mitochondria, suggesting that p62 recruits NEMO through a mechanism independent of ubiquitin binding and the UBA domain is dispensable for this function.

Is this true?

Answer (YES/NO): NO